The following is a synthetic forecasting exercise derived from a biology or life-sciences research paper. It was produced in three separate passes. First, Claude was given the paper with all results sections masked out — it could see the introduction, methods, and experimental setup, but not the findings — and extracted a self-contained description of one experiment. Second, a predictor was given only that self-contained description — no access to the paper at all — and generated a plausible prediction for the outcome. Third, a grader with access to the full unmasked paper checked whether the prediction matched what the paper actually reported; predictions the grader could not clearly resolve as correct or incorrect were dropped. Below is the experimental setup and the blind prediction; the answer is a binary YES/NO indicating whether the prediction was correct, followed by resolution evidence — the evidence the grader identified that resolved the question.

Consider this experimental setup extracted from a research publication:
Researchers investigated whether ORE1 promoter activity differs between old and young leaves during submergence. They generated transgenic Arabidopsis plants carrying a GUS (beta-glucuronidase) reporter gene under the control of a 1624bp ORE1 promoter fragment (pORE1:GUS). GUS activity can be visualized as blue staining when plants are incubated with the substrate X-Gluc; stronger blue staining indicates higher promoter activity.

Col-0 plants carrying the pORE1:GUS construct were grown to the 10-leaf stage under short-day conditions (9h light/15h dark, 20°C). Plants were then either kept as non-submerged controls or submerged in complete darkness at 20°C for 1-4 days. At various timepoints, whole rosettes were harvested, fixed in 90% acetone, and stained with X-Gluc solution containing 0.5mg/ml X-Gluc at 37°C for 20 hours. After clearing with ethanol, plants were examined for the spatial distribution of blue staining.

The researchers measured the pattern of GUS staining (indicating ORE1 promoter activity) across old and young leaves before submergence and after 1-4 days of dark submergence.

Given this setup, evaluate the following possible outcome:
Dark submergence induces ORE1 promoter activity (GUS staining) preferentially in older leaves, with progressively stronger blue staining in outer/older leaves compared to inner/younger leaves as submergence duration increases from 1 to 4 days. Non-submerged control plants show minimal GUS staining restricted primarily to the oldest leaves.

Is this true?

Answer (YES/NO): NO